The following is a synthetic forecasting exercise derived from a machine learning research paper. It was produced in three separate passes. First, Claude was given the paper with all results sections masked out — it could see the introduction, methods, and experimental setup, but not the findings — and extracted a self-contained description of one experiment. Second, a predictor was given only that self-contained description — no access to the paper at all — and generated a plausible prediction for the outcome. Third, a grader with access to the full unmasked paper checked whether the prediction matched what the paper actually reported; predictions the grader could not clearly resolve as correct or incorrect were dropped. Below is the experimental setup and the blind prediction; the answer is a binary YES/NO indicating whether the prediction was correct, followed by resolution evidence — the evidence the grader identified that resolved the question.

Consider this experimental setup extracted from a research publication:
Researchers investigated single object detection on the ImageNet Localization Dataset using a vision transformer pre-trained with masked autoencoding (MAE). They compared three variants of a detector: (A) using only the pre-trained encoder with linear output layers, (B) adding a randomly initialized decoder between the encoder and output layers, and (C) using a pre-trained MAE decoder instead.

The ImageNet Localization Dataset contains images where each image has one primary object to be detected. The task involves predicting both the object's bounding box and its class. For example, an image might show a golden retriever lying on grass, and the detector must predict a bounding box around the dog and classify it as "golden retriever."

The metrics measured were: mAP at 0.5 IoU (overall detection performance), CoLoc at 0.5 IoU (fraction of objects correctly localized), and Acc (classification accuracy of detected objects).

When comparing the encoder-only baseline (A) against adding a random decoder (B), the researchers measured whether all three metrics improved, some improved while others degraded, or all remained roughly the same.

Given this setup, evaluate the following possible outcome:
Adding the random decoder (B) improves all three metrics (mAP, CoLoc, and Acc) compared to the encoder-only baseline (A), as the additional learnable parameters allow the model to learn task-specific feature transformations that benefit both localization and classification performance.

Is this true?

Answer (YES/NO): YES